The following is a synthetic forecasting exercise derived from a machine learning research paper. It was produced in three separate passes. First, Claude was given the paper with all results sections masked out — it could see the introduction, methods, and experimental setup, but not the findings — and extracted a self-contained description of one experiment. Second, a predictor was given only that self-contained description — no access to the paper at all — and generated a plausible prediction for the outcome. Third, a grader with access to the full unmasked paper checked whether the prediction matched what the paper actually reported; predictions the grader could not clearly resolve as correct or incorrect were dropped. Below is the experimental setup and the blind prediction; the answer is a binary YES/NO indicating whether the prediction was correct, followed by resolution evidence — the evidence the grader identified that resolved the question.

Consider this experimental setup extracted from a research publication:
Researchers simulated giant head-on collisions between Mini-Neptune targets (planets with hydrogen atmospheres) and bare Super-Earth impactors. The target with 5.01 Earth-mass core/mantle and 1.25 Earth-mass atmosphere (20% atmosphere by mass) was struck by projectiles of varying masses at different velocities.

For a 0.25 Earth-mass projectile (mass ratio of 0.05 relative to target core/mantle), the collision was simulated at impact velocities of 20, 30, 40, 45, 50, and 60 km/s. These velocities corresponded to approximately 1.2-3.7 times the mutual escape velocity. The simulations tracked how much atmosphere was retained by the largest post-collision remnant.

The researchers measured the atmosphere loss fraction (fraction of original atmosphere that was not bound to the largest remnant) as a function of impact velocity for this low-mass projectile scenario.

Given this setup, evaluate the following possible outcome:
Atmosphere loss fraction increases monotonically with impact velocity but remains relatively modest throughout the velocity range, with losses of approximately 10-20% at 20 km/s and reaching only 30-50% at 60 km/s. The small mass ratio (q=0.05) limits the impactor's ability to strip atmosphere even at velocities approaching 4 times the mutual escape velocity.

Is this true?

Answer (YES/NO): NO